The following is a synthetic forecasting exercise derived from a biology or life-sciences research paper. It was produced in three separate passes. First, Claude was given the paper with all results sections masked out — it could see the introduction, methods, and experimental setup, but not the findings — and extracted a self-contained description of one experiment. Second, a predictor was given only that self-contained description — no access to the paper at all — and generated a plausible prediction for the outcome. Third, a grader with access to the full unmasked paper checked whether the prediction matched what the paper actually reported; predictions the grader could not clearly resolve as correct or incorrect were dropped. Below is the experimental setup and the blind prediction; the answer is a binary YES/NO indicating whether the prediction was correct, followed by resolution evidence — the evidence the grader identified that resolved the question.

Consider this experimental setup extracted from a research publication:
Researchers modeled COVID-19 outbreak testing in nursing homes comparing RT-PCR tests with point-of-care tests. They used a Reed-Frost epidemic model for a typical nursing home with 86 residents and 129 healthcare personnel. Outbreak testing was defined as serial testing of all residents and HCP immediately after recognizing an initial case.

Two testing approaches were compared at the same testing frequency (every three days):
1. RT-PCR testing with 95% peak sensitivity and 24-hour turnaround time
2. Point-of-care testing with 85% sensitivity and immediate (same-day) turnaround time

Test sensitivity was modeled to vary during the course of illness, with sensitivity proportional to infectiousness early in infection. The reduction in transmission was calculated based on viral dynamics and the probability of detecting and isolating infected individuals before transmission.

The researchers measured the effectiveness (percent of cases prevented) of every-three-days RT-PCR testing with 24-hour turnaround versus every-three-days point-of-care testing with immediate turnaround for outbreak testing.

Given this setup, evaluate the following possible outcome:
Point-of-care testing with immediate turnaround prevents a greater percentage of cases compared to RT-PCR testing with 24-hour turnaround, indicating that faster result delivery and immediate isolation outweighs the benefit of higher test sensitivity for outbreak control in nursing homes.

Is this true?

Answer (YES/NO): YES